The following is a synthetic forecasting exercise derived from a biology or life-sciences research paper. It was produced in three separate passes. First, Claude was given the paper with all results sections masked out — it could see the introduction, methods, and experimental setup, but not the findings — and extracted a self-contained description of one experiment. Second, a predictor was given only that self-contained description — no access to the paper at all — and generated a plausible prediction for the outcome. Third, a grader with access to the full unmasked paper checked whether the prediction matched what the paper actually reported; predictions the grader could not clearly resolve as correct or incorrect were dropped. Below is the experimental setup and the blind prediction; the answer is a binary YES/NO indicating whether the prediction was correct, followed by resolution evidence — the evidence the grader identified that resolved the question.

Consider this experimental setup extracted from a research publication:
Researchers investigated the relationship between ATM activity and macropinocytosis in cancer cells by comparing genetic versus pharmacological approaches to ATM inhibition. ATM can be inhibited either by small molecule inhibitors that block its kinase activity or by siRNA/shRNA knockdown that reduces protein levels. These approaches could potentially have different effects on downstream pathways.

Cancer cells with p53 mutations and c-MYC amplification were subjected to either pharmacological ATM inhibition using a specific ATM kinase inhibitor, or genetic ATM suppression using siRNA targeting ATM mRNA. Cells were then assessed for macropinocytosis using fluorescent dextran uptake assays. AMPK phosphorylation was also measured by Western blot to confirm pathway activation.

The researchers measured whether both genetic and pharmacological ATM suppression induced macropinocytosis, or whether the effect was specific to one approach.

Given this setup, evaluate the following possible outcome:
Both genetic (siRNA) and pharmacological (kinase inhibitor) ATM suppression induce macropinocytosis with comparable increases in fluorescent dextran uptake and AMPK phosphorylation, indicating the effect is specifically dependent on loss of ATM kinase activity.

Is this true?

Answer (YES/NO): YES